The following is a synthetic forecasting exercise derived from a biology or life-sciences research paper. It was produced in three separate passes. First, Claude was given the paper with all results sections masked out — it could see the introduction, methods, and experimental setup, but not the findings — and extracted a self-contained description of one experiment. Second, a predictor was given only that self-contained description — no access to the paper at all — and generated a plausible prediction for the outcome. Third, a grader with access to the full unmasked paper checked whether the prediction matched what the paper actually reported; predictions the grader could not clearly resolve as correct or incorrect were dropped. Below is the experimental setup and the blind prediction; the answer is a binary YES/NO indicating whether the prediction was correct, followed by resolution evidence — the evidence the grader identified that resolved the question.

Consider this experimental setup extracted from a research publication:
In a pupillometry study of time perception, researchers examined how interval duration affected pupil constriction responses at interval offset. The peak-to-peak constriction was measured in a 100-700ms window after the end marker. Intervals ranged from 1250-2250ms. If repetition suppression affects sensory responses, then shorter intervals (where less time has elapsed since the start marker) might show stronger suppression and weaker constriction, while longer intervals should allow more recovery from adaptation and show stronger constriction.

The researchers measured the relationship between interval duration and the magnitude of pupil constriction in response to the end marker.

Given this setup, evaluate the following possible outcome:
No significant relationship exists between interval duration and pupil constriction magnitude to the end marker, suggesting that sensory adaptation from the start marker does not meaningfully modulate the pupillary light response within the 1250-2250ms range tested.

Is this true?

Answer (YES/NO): NO